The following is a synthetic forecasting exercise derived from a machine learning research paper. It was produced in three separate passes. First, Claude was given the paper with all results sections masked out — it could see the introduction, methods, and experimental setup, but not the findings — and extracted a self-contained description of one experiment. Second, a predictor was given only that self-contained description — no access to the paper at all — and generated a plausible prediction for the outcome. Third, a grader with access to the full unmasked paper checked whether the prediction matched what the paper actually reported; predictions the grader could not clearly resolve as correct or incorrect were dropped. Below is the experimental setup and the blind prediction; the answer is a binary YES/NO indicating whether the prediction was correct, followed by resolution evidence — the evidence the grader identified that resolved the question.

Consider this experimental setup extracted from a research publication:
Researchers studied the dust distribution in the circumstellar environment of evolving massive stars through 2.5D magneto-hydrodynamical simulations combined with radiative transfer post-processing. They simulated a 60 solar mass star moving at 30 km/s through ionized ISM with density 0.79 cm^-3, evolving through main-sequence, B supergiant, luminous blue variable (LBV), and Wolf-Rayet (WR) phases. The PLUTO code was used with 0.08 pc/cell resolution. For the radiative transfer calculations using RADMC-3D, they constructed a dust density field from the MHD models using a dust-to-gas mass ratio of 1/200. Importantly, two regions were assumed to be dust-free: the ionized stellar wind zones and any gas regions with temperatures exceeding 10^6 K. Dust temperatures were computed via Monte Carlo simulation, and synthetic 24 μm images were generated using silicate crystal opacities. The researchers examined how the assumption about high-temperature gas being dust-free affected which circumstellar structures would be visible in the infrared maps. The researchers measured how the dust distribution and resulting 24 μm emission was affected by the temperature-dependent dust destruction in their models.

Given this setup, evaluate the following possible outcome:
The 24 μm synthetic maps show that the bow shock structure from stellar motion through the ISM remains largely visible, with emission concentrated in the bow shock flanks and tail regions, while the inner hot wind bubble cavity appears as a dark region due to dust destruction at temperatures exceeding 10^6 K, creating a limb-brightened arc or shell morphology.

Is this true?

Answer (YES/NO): NO